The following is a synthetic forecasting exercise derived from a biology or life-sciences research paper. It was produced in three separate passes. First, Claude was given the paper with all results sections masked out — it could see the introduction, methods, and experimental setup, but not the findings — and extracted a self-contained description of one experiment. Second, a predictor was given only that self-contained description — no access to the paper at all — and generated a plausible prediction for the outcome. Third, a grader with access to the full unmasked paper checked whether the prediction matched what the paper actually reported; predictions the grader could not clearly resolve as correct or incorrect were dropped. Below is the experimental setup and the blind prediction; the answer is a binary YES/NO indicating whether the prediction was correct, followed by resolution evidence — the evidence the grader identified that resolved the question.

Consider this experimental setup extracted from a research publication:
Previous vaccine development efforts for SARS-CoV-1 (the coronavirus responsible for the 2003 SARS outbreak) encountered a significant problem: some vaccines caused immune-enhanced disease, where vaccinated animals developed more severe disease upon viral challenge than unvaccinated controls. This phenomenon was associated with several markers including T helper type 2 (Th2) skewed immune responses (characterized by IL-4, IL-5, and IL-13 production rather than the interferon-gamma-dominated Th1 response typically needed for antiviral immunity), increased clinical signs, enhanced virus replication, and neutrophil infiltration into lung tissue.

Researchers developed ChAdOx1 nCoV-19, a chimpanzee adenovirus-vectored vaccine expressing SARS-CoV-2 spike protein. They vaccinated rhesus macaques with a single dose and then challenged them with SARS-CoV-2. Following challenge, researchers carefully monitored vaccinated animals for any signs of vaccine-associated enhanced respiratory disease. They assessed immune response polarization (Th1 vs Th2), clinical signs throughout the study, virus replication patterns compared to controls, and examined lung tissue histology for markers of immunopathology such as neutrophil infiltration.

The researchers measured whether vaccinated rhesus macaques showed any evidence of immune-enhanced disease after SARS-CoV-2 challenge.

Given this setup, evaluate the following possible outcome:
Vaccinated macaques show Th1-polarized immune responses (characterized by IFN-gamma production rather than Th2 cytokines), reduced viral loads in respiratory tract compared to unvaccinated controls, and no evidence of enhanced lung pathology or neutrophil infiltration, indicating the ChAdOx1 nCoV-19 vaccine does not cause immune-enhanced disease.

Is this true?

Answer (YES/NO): YES